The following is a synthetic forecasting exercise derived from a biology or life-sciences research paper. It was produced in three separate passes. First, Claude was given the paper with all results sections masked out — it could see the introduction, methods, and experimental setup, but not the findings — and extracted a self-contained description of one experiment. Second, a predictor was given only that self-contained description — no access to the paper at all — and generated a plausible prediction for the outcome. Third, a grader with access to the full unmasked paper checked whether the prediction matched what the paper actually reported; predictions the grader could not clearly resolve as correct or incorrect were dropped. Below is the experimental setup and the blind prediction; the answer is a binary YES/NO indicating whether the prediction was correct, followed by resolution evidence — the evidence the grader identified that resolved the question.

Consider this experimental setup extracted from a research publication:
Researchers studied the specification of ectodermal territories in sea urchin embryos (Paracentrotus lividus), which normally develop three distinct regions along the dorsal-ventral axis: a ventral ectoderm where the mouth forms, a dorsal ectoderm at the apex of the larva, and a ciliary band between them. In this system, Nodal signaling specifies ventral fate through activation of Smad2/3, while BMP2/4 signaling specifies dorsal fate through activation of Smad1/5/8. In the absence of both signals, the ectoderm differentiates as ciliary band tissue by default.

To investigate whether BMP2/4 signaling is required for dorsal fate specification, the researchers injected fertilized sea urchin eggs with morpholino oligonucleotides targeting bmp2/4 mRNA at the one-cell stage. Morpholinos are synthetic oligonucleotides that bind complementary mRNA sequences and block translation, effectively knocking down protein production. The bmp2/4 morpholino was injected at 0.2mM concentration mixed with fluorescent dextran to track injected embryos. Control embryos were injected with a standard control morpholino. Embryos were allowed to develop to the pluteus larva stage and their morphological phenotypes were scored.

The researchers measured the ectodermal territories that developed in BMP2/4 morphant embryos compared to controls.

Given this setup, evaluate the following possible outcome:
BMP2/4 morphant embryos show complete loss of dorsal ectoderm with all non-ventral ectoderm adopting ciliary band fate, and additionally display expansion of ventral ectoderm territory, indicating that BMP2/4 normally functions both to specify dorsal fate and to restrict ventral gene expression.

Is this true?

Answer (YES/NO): NO